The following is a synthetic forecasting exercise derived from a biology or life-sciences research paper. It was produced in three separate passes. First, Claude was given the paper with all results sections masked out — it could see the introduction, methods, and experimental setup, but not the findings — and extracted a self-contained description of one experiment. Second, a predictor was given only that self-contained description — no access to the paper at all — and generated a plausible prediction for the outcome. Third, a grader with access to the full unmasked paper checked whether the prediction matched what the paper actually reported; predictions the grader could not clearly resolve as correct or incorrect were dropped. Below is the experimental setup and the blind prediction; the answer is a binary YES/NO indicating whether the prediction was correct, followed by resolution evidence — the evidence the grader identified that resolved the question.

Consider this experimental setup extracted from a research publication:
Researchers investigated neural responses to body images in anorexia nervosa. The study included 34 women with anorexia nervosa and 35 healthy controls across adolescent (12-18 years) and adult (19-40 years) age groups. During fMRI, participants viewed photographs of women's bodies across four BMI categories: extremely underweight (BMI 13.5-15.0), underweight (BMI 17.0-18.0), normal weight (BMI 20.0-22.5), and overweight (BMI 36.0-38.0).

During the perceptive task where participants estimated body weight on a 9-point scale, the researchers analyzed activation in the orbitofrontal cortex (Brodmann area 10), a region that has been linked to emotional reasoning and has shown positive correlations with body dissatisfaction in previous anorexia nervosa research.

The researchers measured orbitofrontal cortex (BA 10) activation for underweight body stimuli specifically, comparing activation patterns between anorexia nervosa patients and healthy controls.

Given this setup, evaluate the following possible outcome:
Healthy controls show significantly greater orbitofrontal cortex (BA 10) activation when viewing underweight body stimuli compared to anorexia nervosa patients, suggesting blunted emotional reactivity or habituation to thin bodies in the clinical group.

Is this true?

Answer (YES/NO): YES